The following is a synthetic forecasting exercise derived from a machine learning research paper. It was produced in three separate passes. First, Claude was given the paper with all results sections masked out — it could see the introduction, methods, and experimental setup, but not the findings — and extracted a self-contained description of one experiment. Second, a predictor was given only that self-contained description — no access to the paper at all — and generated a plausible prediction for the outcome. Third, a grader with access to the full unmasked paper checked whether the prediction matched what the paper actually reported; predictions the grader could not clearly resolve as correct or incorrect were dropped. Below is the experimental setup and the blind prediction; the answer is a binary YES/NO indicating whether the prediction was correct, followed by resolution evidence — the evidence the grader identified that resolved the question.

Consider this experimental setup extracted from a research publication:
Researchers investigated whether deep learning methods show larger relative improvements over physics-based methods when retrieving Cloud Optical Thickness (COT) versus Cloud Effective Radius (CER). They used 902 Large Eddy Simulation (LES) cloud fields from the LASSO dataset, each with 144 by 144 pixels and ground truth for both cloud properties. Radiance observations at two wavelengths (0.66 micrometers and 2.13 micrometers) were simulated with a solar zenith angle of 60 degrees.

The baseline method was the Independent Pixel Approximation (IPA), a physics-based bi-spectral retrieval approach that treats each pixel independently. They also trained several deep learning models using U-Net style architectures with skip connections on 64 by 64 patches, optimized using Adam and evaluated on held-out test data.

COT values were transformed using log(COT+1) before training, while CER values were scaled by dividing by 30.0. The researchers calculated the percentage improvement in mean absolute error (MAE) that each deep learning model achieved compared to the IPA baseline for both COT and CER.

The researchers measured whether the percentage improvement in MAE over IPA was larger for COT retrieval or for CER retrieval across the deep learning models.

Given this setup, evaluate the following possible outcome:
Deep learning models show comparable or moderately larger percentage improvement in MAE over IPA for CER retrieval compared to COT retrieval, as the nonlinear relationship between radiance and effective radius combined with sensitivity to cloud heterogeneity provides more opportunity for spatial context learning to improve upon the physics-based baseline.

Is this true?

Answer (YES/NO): YES